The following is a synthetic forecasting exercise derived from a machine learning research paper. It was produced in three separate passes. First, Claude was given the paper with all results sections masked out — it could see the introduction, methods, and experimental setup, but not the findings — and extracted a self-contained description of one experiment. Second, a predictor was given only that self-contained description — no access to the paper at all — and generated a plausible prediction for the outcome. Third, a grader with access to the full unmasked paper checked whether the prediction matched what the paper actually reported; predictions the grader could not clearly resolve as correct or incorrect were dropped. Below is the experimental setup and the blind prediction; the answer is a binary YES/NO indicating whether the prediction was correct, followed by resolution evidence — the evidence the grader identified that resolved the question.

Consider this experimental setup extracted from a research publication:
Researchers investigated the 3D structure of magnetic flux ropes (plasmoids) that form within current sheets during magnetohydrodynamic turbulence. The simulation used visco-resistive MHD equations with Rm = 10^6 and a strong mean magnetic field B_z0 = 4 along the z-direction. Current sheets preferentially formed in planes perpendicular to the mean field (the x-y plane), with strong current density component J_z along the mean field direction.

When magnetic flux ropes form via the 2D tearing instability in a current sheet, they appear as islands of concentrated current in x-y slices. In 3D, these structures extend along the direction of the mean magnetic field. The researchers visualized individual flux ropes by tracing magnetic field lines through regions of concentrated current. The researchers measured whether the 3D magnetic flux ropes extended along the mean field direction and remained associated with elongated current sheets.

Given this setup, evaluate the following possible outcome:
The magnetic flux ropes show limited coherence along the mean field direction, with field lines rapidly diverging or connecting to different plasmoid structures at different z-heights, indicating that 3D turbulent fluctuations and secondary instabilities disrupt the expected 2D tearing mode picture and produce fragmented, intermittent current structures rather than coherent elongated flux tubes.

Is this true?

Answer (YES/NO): NO